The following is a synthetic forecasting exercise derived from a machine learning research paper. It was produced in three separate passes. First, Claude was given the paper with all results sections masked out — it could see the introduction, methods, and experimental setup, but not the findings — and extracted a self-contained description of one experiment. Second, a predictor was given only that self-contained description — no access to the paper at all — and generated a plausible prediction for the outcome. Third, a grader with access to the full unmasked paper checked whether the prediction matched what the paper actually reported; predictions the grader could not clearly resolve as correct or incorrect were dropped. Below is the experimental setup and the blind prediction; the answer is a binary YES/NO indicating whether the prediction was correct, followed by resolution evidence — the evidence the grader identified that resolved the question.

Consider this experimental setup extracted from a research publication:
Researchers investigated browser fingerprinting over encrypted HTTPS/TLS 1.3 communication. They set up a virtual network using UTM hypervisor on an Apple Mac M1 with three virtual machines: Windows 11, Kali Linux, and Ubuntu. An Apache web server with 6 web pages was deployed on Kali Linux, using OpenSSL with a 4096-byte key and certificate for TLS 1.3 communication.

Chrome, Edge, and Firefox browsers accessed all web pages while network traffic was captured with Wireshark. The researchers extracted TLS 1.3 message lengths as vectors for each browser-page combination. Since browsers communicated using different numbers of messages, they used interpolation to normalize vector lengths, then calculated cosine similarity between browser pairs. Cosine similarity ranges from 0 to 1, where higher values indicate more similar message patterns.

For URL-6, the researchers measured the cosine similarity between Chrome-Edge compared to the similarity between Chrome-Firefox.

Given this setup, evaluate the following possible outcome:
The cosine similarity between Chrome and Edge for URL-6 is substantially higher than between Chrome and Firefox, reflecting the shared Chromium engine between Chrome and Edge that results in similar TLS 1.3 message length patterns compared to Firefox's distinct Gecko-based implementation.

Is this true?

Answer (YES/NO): NO